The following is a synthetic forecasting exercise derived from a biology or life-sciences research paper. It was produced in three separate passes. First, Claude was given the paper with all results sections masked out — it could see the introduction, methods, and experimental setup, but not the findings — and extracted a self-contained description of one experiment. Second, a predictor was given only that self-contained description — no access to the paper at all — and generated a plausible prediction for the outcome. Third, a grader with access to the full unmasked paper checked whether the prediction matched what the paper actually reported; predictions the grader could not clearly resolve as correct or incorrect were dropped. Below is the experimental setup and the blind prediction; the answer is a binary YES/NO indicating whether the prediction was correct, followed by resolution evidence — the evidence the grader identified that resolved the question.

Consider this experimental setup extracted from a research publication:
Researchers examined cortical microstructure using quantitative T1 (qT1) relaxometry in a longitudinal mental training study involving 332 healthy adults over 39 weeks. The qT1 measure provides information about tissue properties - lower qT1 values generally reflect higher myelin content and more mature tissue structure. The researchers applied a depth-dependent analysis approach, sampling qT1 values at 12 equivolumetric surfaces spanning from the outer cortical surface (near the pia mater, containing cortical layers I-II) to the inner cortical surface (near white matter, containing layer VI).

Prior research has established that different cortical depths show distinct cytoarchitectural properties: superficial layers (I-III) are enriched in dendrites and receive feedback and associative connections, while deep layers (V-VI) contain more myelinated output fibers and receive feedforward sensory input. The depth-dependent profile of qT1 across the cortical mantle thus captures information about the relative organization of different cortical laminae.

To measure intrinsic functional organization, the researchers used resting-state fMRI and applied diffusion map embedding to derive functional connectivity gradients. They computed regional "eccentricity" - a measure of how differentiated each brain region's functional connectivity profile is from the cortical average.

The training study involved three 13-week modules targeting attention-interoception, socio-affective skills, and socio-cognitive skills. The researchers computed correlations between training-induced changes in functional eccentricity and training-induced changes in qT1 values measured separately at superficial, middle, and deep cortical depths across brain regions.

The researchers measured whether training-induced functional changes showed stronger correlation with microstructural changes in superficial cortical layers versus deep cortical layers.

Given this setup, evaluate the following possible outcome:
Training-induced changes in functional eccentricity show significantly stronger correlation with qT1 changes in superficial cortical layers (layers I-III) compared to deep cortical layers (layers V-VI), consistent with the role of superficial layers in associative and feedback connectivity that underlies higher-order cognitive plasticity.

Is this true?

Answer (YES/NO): YES